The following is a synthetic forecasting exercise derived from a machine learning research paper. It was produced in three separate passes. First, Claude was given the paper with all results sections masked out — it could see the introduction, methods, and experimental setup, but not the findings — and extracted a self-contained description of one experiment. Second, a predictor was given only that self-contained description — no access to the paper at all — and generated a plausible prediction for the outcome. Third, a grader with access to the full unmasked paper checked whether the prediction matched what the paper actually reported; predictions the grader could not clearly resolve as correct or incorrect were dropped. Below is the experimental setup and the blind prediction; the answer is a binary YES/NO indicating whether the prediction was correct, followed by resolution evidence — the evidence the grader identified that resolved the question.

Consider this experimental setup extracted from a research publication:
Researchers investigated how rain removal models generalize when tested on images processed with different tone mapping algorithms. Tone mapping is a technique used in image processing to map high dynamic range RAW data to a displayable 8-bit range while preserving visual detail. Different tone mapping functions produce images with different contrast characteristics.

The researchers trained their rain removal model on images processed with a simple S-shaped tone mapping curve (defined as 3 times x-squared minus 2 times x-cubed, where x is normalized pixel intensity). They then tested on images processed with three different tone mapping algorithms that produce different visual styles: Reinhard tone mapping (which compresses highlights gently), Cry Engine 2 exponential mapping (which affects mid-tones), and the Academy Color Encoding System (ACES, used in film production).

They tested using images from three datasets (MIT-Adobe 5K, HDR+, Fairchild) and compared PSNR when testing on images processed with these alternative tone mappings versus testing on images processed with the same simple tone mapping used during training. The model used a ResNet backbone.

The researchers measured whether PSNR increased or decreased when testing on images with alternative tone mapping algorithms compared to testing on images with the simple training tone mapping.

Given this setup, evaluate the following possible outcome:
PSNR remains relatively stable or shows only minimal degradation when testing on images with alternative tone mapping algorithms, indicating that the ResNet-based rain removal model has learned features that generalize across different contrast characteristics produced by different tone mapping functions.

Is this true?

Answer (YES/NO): NO